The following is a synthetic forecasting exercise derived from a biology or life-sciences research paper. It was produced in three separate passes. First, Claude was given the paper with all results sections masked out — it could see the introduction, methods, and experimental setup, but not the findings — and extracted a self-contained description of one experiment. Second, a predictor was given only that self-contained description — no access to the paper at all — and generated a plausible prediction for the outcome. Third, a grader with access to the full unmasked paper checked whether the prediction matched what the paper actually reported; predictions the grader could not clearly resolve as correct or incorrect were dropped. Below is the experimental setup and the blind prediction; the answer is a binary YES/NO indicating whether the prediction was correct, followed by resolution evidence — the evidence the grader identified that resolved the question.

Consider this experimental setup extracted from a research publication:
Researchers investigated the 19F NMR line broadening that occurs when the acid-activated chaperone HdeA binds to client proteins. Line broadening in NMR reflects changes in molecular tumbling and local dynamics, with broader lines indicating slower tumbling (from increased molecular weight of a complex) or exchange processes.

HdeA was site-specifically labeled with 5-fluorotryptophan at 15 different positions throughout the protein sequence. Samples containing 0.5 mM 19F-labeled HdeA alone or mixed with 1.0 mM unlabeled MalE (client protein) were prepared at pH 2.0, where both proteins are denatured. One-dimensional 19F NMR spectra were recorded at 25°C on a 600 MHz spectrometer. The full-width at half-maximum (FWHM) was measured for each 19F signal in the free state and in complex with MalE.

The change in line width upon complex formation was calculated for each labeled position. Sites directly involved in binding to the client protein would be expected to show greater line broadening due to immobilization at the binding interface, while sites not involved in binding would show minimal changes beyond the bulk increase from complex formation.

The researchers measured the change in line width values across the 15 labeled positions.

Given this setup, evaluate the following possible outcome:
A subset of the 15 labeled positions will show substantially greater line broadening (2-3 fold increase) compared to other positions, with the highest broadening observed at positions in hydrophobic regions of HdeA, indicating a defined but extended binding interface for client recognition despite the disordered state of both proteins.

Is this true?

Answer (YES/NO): YES